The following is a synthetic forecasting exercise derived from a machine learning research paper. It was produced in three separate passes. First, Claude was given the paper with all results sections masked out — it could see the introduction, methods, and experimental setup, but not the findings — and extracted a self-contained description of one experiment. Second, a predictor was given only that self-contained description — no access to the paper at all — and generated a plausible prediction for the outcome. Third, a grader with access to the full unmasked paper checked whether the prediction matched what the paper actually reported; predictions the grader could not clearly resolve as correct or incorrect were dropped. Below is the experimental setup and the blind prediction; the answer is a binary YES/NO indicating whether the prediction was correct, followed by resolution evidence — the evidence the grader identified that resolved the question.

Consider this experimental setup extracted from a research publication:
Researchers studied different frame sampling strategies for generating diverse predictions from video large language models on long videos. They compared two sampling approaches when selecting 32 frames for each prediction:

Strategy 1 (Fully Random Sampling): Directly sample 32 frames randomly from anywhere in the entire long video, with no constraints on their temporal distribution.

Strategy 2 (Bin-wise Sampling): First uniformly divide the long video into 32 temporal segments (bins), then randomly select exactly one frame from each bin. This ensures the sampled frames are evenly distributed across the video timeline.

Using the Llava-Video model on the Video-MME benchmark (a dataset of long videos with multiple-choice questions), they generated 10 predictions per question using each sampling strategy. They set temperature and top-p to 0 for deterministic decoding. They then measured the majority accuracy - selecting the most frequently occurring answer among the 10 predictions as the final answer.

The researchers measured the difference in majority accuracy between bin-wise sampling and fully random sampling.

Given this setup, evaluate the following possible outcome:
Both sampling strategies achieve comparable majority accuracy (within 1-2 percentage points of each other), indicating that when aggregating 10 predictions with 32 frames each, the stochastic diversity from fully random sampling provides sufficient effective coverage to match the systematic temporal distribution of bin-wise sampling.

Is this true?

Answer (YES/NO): NO